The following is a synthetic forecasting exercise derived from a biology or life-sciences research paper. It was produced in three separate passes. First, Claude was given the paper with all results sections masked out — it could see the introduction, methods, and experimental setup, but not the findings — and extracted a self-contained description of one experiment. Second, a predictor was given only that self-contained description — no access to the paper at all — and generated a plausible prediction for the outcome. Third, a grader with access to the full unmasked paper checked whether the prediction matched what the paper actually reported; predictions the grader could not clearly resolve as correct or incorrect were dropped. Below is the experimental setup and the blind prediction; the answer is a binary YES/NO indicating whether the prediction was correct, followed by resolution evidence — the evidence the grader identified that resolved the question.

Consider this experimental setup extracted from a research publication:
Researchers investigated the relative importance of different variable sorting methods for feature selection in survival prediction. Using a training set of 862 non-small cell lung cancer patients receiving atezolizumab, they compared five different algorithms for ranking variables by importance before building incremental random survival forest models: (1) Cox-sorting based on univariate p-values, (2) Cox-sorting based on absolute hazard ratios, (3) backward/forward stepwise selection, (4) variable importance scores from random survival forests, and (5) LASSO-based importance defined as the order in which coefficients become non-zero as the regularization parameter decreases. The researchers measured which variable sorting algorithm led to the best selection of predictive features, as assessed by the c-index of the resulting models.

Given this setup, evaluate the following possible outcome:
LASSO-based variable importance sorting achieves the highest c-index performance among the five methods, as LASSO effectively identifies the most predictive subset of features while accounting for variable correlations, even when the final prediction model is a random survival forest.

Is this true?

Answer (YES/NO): YES